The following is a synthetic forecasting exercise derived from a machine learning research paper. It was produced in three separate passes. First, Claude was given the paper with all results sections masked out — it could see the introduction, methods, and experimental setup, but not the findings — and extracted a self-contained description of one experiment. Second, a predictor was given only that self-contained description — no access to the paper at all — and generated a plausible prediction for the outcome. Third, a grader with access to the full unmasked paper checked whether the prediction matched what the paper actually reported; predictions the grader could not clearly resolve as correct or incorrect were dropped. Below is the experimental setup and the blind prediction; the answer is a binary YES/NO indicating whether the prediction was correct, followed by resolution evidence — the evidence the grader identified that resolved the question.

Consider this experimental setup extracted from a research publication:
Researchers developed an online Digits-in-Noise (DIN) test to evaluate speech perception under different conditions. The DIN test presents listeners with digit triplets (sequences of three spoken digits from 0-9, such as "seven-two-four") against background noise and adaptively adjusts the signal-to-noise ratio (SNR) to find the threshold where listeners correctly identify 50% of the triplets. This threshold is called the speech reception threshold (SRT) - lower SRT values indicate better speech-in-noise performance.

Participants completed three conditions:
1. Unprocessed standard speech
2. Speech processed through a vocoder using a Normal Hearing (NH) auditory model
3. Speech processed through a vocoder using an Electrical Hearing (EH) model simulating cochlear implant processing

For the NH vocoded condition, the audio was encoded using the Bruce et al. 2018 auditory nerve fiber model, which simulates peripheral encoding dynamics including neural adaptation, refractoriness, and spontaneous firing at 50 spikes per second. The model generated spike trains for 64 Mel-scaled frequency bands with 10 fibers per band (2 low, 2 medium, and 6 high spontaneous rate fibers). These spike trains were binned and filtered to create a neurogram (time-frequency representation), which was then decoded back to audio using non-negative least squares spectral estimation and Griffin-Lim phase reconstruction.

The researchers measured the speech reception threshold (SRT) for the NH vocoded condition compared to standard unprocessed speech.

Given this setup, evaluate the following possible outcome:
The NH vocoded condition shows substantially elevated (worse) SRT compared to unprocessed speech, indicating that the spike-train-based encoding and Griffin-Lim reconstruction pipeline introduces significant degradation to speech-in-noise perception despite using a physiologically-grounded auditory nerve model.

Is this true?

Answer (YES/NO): NO